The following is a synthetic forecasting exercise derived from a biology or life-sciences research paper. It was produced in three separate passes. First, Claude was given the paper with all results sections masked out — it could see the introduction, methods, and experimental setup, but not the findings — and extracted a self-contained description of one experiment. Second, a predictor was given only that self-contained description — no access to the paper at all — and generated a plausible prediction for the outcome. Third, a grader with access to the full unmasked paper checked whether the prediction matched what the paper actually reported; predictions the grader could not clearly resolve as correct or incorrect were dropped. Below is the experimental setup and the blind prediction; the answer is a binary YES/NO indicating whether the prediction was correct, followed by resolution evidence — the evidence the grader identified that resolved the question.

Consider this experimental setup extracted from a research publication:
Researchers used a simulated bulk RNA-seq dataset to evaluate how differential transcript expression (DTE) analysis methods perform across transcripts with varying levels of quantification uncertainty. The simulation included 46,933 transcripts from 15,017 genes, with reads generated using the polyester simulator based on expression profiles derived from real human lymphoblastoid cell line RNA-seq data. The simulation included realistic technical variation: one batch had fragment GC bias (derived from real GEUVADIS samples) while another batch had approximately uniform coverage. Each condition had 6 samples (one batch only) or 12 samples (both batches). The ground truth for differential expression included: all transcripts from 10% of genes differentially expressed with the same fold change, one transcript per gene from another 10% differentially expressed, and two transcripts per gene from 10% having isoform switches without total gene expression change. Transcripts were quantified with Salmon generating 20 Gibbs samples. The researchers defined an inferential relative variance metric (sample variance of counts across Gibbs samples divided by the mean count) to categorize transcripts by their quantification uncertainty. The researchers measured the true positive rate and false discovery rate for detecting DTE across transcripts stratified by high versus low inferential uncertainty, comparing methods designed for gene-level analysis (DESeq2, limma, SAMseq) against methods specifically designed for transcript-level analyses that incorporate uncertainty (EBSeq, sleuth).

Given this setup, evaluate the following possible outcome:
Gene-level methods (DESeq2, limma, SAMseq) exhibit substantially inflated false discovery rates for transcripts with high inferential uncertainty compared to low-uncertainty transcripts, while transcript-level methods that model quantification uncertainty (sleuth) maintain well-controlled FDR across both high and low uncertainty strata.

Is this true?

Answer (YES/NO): NO